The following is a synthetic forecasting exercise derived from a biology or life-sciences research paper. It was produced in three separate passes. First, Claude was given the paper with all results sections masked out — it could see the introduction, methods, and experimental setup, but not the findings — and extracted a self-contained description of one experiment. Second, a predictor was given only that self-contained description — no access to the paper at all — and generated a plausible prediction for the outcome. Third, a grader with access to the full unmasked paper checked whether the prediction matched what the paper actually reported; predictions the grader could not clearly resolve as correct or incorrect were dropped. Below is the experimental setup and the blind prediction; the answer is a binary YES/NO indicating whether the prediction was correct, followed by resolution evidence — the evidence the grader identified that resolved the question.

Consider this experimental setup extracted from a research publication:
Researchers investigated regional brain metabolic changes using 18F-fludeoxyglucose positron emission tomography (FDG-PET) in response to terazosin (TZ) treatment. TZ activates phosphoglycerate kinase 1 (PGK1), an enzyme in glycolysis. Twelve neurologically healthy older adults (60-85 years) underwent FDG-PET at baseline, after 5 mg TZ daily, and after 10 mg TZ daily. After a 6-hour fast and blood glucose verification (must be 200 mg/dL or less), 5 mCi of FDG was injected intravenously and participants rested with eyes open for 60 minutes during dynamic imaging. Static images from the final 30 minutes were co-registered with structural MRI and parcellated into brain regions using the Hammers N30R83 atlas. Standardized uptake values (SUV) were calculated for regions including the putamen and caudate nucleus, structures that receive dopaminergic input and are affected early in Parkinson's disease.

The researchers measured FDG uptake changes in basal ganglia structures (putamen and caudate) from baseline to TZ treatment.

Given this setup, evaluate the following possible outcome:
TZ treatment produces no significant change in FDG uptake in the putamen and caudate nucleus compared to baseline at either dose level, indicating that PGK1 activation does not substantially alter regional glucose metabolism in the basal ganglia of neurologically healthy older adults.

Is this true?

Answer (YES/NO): NO